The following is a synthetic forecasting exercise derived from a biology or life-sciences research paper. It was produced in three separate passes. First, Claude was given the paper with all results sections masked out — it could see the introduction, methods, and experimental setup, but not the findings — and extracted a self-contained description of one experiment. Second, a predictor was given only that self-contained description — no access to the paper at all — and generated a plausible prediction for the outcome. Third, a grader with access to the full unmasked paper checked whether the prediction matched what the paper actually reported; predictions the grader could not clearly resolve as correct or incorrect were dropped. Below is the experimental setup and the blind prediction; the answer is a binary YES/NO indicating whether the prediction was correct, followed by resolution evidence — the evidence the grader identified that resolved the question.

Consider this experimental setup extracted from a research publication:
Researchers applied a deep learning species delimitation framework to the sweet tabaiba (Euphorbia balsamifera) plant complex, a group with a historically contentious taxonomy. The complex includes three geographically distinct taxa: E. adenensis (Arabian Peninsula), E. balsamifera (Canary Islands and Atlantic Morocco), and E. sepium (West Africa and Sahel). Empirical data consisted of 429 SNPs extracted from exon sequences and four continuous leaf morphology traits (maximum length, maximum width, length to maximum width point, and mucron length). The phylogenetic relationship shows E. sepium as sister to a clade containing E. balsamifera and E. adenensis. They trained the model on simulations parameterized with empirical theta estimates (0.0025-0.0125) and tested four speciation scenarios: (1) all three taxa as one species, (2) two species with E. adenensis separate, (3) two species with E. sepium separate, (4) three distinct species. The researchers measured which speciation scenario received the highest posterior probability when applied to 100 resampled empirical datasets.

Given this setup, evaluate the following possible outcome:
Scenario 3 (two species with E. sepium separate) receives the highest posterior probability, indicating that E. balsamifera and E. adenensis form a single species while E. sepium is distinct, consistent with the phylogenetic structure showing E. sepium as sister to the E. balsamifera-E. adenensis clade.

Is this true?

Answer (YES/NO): NO